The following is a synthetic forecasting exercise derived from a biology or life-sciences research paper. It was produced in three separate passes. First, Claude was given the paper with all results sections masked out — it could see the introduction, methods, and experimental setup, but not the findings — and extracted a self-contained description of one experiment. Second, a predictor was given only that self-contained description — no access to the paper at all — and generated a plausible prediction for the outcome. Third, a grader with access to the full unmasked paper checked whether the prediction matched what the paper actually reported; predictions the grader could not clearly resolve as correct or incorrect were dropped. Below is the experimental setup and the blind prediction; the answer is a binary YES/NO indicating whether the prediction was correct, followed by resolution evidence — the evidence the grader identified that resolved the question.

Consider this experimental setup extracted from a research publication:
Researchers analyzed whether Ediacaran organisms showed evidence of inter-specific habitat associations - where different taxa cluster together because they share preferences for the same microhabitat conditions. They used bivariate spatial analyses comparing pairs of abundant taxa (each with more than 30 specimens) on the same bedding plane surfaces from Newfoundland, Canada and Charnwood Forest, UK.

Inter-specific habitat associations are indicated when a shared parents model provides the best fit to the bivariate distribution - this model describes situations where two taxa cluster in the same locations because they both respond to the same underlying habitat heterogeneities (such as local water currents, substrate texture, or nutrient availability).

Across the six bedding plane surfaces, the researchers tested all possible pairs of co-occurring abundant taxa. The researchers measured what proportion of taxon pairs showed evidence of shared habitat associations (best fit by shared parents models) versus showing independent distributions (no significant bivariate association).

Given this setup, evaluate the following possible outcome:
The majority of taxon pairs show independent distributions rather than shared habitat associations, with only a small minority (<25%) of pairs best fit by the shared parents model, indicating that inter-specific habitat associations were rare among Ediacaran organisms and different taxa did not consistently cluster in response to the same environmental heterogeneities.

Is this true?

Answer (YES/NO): YES